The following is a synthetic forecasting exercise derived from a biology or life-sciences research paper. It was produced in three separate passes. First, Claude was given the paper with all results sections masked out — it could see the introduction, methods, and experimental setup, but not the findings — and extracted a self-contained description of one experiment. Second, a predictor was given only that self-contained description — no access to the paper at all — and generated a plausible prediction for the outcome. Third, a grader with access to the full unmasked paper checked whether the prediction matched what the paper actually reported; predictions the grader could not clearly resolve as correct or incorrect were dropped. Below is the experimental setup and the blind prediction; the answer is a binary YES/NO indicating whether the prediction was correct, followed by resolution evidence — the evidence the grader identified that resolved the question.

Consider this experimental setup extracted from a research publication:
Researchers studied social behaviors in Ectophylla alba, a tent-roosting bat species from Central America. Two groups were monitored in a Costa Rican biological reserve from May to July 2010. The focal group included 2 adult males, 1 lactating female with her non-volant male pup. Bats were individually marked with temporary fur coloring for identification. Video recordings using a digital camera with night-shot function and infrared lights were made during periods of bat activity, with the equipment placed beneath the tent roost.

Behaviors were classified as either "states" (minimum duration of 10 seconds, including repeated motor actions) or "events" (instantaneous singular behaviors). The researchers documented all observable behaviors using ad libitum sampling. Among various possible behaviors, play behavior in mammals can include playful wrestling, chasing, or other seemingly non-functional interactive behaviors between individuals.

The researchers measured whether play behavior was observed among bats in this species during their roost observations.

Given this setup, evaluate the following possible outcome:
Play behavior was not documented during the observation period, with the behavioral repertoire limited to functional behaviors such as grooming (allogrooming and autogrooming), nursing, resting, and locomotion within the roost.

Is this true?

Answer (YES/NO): NO